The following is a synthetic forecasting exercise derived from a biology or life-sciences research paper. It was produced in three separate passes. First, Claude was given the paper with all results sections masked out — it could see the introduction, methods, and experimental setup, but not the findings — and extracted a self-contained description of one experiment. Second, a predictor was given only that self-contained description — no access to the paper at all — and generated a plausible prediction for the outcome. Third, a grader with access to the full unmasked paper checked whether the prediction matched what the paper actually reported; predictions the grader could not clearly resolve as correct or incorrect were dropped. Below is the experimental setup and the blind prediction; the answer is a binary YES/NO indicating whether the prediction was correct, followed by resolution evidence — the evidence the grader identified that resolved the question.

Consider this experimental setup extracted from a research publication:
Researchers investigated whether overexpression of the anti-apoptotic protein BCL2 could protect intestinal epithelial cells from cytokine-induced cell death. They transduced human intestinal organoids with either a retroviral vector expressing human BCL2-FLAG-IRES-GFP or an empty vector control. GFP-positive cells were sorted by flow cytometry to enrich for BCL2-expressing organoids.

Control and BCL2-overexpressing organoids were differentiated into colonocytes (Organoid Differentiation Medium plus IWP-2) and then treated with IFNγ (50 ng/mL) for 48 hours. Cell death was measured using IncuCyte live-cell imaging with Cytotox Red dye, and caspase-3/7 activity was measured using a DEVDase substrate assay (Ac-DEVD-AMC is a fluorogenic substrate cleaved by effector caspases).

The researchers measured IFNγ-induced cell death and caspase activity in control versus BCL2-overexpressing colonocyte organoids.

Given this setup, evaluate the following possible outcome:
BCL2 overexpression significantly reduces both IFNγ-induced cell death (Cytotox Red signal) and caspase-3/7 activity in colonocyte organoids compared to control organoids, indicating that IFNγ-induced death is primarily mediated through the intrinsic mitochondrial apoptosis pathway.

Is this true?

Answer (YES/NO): YES